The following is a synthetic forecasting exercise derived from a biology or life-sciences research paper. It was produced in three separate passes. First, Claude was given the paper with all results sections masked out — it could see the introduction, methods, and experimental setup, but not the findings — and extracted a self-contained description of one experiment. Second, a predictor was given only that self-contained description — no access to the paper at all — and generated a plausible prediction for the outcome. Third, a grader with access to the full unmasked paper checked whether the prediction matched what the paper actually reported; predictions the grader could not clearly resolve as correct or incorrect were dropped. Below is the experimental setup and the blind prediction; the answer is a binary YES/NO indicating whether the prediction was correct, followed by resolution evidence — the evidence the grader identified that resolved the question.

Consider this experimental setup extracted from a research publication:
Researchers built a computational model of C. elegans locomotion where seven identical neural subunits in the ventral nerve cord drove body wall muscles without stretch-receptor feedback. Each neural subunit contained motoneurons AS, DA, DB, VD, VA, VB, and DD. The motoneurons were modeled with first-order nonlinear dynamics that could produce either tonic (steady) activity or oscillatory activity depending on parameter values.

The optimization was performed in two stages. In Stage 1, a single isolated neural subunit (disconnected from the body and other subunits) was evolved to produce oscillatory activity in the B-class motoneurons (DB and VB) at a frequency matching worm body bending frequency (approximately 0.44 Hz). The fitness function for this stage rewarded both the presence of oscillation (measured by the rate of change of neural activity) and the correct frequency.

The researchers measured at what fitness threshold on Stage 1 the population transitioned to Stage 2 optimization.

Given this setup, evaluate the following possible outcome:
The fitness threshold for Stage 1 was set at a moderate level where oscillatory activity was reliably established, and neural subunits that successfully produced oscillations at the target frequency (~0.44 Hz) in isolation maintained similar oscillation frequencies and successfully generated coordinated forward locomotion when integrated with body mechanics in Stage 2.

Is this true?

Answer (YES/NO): NO